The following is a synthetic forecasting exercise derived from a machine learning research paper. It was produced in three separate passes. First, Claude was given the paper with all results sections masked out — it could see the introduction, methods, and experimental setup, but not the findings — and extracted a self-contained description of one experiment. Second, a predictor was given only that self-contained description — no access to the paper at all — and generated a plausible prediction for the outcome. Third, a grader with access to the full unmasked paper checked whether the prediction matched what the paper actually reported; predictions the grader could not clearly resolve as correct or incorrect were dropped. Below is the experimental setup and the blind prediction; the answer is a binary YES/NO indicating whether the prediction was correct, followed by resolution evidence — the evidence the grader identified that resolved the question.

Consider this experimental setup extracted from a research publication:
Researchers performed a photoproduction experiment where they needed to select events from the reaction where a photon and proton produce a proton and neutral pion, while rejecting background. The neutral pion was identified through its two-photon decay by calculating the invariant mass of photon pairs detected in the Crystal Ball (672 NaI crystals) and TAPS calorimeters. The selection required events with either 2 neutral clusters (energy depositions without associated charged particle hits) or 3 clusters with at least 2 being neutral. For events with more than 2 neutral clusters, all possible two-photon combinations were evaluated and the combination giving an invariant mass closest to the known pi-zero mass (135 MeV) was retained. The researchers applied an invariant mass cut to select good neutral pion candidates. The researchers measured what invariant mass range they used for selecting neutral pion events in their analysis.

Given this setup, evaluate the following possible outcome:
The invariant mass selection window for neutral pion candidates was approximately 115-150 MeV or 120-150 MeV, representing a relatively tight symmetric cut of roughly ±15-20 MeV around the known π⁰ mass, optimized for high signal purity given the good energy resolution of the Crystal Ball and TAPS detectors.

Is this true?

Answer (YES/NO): NO